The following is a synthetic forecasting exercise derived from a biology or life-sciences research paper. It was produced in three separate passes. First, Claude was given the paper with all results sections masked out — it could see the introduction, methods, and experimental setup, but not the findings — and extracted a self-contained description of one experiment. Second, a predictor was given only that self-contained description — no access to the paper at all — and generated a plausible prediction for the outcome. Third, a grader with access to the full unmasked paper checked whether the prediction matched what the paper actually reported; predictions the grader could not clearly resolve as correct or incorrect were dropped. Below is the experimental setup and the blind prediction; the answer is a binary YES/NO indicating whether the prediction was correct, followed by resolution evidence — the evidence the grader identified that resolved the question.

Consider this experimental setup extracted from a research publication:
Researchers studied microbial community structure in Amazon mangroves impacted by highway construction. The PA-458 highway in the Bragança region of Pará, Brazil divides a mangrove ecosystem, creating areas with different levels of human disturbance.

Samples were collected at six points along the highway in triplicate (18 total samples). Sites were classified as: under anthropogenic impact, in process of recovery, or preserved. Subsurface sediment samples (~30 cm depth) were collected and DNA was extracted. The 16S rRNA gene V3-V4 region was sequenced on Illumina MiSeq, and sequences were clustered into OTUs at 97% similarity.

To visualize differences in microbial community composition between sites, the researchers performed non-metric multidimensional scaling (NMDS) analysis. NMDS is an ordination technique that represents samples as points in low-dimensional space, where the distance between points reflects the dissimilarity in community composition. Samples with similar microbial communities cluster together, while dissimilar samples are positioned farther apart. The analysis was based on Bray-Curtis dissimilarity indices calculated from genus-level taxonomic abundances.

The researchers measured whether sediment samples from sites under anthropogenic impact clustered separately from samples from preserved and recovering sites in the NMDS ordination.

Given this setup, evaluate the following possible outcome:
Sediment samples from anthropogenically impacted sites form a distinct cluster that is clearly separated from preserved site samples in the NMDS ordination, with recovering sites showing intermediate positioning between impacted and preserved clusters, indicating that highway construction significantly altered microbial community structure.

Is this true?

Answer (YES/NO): NO